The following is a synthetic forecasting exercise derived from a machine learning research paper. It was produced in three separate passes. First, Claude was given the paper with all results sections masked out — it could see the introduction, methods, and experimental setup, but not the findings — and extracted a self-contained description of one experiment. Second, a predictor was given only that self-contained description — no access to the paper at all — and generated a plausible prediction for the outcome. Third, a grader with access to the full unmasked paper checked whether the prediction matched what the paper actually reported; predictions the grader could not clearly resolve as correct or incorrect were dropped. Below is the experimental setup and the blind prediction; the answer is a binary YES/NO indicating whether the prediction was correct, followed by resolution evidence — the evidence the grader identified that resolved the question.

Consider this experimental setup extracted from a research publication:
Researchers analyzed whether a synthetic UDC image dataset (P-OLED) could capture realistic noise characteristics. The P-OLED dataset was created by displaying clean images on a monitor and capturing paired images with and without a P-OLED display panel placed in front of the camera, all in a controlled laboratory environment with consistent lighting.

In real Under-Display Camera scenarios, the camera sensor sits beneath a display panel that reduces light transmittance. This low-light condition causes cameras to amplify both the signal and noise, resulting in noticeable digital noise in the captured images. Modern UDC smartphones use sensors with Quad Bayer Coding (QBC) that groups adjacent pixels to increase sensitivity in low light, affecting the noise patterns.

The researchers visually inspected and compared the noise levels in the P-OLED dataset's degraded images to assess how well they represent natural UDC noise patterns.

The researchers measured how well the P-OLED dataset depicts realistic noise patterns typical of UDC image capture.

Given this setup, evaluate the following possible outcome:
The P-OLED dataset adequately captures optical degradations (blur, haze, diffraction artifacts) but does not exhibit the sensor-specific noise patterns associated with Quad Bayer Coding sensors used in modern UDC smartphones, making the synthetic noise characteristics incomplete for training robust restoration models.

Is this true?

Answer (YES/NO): NO